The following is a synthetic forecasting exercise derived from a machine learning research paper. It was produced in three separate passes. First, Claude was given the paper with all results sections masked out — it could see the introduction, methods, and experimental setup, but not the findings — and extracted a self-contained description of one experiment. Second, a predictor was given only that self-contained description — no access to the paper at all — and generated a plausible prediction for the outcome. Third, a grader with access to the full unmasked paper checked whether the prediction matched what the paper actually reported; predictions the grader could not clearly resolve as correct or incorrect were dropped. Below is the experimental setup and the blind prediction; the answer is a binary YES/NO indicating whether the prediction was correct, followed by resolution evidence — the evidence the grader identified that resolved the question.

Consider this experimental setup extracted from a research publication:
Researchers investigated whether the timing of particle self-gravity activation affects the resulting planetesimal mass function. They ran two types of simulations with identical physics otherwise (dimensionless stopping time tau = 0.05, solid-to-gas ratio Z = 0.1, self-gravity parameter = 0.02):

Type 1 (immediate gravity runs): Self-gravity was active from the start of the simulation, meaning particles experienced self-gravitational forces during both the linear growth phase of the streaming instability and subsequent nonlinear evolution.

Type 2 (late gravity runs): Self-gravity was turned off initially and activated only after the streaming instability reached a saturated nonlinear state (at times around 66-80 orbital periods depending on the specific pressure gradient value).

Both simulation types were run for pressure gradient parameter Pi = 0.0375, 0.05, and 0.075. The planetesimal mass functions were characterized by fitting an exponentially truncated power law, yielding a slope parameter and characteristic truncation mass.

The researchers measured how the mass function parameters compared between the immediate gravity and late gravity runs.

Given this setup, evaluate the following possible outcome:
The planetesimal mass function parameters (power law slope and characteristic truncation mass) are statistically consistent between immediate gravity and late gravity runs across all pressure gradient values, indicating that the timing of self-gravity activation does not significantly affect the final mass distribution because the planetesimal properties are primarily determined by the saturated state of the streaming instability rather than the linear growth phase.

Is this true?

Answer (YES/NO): YES